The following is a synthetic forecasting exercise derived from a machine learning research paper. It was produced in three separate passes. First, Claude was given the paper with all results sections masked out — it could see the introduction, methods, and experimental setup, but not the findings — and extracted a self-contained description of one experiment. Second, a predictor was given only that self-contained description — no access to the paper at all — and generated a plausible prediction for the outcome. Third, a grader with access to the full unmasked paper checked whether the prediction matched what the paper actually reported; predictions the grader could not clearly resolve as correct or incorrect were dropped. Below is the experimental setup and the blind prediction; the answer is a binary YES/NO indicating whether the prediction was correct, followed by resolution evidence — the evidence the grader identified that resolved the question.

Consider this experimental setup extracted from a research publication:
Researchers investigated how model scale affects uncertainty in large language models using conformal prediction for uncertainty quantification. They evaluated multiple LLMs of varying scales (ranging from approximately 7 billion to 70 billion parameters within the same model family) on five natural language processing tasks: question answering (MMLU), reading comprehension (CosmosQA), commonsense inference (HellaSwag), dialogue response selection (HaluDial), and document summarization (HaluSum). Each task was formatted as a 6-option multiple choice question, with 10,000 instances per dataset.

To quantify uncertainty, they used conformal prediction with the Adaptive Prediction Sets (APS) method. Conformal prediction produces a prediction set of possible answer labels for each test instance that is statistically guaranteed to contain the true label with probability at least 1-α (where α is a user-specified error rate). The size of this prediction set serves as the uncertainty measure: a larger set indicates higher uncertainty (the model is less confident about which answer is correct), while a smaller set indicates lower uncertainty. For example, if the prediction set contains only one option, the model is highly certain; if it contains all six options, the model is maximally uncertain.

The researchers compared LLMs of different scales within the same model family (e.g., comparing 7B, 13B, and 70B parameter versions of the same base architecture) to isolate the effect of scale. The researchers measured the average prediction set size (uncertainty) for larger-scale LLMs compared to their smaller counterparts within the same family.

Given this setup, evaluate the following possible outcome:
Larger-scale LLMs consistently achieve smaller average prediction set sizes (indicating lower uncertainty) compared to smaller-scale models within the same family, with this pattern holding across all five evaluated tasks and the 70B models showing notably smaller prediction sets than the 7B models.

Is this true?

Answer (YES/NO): NO